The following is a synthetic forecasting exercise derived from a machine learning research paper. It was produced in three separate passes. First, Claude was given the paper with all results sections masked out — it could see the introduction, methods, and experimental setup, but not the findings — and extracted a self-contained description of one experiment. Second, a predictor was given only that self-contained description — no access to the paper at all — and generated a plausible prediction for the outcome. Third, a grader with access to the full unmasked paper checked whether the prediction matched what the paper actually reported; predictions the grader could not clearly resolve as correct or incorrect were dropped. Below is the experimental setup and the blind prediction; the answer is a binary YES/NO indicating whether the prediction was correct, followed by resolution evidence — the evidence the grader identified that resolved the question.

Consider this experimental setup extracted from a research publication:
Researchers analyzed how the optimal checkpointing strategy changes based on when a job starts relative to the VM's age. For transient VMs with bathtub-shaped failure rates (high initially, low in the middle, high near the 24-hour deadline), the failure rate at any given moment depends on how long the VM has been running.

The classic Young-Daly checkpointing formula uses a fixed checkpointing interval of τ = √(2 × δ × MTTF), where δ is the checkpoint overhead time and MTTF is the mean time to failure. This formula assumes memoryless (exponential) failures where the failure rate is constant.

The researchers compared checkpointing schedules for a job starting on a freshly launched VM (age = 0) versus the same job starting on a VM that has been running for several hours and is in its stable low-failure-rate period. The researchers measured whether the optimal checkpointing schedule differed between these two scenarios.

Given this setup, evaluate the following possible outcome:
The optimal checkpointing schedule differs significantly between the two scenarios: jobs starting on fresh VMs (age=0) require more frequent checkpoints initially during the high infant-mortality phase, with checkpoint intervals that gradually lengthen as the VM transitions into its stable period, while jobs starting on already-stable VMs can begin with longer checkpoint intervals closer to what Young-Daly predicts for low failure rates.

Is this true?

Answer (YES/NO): YES